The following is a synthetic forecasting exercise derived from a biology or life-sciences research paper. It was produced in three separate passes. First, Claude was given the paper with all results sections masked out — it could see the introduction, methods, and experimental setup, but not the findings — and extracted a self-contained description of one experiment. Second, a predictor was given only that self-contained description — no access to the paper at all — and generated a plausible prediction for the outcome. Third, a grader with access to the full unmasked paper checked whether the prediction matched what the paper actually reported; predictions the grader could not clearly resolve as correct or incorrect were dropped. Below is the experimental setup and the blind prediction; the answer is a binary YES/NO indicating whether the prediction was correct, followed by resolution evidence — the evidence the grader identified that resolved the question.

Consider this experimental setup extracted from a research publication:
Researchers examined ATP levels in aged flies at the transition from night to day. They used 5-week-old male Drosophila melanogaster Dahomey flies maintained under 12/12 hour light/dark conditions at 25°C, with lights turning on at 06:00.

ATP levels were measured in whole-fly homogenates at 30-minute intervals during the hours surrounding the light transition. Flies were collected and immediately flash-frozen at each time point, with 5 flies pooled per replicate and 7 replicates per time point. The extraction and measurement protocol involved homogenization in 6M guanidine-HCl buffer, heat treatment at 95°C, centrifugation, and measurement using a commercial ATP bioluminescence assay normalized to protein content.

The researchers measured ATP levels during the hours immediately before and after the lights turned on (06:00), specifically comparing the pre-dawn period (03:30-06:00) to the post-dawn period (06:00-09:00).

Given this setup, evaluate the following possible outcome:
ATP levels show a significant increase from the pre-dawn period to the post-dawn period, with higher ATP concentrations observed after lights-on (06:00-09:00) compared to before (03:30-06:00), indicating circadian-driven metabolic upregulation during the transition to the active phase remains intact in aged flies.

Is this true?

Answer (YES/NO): NO